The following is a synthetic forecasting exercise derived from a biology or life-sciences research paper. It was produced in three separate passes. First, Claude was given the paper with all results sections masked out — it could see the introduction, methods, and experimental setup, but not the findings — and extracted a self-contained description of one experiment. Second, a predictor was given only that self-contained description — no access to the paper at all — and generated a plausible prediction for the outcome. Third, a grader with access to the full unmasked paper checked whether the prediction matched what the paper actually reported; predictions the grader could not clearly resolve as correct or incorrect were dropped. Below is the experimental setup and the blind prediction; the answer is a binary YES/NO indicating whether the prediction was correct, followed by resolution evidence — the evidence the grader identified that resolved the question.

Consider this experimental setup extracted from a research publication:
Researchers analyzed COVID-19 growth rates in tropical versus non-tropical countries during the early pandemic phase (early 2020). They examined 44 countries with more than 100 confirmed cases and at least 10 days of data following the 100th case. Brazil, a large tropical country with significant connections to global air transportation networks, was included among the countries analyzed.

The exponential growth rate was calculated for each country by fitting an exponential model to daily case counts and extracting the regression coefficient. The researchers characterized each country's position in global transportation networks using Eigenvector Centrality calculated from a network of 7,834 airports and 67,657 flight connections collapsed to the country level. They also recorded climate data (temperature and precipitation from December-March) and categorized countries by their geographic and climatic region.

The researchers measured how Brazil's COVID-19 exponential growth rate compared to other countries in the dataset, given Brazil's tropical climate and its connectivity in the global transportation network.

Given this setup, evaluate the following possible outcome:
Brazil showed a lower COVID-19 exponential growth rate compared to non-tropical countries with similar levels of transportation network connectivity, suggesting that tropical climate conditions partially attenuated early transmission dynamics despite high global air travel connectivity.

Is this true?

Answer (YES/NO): NO